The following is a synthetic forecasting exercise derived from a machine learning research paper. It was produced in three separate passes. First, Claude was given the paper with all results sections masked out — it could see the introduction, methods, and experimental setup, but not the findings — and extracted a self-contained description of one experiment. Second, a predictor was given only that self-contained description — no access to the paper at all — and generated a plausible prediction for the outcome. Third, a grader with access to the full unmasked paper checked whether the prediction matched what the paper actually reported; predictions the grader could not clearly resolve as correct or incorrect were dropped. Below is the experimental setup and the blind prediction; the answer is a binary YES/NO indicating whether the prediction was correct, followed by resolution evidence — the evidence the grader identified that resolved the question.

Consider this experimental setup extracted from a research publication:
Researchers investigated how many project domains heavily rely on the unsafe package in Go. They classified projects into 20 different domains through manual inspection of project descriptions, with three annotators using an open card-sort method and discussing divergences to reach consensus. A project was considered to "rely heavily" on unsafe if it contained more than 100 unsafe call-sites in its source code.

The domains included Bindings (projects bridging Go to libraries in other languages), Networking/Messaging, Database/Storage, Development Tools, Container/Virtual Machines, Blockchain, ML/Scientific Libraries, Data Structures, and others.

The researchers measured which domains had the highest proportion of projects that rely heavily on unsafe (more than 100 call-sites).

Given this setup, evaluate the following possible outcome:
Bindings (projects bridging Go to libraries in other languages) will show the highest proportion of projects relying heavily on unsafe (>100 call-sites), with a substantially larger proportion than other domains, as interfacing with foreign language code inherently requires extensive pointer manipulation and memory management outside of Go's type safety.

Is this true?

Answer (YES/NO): YES